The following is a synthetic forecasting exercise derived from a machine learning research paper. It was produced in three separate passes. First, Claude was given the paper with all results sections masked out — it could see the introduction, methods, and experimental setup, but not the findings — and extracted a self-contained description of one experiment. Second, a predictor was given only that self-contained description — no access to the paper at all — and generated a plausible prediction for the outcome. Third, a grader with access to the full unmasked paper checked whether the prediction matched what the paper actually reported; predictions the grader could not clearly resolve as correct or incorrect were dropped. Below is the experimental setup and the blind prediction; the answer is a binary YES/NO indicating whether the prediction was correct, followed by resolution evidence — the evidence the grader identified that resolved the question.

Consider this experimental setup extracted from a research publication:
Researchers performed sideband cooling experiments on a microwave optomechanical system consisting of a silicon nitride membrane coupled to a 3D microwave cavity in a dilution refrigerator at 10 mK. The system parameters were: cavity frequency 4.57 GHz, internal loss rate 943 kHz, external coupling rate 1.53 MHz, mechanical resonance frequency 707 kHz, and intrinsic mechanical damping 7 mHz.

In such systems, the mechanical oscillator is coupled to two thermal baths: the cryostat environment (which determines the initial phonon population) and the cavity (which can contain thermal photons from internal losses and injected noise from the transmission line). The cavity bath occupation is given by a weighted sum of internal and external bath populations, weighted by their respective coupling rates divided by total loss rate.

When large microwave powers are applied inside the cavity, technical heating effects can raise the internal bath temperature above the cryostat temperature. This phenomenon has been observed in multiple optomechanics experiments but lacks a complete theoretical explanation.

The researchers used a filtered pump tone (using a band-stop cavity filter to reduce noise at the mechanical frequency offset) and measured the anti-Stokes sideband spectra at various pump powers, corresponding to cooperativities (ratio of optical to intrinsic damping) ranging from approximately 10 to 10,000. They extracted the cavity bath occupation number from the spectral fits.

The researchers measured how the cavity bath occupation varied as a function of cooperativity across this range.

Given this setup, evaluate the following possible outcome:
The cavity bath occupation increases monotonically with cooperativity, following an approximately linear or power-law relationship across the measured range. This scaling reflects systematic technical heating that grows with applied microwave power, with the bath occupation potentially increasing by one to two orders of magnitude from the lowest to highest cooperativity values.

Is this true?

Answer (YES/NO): NO